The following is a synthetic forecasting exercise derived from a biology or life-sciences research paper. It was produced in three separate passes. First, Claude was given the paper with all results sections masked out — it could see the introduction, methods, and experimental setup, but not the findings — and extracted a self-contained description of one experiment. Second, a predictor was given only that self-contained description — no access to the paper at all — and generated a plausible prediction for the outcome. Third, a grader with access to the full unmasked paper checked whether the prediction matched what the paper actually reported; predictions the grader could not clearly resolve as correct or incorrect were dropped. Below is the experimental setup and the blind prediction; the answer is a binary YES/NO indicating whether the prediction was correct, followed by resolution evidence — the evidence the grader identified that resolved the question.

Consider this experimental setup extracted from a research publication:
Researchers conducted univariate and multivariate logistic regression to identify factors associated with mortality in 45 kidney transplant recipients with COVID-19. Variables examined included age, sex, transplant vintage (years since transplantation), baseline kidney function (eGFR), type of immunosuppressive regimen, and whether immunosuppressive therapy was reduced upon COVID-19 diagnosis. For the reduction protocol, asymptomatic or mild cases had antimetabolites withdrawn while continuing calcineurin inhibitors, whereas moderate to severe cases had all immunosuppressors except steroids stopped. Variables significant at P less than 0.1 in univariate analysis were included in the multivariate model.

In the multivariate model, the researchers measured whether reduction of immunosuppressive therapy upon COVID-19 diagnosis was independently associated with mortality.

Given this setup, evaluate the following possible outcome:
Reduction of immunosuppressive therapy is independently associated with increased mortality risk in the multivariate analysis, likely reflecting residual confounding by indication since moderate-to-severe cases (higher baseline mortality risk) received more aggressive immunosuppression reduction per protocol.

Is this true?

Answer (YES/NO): NO